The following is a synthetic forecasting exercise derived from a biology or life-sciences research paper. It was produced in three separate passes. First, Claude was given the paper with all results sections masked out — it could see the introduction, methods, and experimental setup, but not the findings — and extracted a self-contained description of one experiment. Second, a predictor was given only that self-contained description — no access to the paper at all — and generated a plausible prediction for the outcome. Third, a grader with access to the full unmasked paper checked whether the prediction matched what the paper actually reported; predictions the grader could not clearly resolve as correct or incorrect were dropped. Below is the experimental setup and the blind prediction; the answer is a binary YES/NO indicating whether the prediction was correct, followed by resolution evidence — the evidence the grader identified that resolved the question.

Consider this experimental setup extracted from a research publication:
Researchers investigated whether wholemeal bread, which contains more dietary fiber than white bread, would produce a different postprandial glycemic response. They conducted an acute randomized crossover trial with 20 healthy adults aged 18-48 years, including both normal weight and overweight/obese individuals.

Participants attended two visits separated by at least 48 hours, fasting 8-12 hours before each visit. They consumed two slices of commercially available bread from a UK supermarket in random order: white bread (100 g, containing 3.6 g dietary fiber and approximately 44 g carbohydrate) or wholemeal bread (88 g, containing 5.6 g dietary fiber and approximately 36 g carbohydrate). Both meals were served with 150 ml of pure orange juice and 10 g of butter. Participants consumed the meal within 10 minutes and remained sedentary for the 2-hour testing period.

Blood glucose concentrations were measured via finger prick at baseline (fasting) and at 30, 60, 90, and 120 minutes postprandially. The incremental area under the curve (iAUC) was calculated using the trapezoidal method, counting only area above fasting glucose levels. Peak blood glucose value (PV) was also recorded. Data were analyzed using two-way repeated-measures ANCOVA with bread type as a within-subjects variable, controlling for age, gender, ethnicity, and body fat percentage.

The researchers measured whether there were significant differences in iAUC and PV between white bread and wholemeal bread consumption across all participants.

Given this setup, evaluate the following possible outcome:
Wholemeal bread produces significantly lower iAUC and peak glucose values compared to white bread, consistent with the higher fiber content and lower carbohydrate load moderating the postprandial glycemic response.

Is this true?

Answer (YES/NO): NO